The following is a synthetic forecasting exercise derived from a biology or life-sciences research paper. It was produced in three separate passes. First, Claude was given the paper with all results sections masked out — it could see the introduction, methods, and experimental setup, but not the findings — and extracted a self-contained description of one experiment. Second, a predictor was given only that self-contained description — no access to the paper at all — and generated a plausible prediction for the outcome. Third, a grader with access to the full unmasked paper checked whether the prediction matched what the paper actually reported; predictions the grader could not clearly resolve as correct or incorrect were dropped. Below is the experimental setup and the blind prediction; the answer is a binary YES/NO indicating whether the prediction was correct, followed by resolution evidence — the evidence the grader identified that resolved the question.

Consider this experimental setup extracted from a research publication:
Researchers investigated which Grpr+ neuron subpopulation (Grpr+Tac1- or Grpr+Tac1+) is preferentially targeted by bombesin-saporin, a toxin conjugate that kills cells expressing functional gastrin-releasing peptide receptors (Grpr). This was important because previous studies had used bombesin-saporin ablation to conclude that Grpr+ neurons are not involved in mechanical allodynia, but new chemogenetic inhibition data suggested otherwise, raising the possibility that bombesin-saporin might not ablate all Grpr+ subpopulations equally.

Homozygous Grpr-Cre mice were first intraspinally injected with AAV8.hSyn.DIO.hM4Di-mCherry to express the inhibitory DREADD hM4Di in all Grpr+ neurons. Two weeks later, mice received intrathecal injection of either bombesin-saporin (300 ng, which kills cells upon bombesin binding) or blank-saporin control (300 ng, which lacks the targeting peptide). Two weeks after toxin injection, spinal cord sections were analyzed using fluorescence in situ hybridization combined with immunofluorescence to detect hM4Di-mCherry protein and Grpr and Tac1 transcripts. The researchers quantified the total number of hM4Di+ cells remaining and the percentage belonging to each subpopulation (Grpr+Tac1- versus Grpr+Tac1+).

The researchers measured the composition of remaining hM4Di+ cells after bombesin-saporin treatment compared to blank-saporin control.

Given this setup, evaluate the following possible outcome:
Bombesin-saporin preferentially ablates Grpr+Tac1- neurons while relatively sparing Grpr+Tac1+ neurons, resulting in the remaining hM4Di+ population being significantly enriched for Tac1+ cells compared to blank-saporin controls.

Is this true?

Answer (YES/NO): YES